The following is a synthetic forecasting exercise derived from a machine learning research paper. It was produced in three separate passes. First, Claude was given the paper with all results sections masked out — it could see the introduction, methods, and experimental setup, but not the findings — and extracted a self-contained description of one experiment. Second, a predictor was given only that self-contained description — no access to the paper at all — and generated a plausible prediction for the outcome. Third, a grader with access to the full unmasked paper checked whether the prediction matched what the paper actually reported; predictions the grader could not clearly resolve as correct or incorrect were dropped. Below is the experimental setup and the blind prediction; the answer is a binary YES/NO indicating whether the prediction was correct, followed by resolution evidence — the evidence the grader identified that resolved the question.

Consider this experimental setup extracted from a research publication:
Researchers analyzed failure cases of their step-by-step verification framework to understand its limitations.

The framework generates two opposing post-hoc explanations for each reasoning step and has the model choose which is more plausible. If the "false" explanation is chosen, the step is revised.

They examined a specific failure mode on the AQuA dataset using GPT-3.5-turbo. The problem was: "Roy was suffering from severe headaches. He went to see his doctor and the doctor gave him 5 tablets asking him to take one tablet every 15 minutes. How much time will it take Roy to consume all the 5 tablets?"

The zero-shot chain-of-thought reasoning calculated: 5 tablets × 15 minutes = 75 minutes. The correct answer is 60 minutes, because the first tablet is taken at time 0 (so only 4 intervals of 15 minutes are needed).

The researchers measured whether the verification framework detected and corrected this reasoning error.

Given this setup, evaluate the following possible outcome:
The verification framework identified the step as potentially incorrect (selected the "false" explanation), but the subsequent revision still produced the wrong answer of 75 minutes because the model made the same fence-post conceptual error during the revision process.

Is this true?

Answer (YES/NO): NO